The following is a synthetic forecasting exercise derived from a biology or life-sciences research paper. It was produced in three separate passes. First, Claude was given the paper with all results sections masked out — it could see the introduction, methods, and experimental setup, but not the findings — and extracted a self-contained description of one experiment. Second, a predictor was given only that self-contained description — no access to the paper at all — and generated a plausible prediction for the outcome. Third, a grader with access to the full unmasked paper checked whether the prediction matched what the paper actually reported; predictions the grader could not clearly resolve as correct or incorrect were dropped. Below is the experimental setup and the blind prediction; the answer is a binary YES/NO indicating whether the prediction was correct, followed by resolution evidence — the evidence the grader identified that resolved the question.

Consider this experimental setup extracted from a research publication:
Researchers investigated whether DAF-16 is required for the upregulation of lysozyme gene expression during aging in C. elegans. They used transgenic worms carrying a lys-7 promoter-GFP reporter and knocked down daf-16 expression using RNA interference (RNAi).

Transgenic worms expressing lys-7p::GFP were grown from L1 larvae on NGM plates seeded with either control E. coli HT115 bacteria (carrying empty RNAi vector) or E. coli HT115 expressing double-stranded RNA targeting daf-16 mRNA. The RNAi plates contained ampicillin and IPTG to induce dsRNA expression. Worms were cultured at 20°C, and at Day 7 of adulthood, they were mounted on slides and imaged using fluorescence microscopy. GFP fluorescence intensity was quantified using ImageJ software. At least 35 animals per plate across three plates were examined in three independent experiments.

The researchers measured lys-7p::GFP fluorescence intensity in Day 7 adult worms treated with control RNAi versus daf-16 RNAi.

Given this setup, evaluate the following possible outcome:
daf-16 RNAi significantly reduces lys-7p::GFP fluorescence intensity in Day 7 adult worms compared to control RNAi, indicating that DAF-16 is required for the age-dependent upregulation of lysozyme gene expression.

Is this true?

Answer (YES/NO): YES